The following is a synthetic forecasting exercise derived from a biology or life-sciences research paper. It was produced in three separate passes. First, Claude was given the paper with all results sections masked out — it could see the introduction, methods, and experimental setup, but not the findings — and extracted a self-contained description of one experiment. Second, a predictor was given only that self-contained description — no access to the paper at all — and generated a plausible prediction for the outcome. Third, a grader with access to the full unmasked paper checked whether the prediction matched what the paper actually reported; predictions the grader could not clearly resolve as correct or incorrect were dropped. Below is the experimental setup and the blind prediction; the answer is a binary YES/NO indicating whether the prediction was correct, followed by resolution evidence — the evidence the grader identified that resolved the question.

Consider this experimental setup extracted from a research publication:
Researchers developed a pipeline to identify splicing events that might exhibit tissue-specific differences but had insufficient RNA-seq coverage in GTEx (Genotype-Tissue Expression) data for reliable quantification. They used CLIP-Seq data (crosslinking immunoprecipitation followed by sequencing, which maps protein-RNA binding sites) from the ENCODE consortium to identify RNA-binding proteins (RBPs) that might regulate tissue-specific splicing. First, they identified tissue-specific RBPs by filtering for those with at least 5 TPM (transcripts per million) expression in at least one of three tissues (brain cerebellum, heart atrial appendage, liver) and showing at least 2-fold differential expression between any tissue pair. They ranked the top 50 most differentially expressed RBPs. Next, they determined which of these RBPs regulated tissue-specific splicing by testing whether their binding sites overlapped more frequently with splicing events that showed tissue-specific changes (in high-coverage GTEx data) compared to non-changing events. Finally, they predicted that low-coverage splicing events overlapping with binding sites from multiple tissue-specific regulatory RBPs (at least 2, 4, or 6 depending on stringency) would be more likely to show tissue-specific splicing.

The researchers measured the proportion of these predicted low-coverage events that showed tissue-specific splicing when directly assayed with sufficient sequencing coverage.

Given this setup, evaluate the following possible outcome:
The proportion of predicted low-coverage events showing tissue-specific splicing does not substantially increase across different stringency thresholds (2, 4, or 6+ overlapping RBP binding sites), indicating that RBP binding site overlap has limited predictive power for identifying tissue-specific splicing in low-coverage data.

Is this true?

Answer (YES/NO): NO